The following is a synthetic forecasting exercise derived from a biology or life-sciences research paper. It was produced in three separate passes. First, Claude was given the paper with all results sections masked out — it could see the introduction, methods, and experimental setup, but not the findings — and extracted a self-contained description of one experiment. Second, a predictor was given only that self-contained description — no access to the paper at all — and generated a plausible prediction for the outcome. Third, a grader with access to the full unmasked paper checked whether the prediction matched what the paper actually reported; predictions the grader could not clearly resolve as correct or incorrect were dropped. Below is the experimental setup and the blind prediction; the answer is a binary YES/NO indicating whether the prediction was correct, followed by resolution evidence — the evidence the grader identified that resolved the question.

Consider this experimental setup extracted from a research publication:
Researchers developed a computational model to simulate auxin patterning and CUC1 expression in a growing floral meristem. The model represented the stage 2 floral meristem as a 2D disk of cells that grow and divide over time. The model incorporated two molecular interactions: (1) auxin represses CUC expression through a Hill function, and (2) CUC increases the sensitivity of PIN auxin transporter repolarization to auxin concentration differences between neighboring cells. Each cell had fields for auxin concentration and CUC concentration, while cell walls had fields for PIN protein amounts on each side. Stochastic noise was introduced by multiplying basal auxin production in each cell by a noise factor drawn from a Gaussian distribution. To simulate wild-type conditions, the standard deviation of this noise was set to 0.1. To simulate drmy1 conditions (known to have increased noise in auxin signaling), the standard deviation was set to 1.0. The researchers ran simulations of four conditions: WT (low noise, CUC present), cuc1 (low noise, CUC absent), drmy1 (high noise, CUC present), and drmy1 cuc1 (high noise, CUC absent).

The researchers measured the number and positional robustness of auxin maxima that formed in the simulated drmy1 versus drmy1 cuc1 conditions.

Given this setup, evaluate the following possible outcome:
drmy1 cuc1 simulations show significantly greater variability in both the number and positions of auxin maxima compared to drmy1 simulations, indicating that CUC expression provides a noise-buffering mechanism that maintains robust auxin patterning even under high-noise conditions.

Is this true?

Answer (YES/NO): NO